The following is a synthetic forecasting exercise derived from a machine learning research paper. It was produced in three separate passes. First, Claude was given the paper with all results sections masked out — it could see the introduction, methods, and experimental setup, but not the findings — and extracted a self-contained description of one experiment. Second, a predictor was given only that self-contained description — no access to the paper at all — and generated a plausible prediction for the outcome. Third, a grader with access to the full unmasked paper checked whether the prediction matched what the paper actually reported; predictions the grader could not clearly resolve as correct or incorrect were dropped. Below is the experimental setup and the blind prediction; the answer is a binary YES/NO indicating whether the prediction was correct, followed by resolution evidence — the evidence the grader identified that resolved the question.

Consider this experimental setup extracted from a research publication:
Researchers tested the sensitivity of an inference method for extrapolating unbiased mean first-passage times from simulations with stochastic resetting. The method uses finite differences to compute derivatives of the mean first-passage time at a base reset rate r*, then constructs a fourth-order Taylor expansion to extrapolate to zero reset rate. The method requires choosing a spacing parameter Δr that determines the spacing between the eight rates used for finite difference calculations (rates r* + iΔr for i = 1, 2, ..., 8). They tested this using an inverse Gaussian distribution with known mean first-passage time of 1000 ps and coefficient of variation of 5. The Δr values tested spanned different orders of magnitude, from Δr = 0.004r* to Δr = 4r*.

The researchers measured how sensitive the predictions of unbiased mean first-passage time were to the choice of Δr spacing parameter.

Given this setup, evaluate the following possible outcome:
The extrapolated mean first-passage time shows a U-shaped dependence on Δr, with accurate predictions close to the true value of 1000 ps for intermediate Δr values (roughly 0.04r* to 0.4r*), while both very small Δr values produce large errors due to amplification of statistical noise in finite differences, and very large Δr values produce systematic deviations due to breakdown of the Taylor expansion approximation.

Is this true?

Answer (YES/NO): NO